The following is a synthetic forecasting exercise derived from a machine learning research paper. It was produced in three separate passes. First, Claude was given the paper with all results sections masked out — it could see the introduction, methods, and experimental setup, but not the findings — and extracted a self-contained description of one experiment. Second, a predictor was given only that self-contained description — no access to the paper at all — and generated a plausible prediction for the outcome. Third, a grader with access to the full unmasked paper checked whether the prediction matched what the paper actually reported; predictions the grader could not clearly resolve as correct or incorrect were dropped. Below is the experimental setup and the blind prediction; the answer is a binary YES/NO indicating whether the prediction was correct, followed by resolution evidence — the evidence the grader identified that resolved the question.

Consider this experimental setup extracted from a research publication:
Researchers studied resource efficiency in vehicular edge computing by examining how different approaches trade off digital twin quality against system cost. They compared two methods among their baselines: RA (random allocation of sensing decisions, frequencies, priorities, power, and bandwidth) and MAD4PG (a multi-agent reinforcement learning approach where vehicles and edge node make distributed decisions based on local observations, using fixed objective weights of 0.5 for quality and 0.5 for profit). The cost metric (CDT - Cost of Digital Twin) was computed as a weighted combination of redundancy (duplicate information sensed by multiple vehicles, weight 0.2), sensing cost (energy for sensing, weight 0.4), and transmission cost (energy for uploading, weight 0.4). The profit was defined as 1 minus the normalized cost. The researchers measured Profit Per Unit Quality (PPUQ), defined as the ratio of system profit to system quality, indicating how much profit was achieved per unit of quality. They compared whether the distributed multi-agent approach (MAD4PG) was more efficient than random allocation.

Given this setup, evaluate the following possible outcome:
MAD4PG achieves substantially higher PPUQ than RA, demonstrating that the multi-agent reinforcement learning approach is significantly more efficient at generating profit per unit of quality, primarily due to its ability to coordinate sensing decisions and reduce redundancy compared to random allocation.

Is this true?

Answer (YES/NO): NO